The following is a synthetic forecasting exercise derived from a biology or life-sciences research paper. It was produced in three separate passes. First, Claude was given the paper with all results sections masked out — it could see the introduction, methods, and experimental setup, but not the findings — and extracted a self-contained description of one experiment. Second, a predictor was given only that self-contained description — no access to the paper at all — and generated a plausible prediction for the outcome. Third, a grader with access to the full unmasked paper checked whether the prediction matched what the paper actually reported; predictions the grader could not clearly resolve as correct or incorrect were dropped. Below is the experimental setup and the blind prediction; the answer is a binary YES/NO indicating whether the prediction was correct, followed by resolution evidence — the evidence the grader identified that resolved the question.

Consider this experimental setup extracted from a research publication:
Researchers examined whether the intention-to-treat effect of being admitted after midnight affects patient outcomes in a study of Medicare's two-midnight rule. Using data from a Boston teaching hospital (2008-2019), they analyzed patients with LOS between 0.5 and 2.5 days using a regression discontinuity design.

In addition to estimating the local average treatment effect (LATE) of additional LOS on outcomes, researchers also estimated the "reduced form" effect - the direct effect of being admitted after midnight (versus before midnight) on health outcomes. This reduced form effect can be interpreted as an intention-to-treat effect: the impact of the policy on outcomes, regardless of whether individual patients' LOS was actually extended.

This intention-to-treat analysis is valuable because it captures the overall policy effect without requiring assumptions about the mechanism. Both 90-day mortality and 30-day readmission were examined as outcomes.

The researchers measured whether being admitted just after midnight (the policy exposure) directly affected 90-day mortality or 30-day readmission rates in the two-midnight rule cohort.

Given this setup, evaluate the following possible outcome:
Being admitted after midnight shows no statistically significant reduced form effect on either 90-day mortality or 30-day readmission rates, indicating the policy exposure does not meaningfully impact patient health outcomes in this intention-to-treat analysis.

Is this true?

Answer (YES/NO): YES